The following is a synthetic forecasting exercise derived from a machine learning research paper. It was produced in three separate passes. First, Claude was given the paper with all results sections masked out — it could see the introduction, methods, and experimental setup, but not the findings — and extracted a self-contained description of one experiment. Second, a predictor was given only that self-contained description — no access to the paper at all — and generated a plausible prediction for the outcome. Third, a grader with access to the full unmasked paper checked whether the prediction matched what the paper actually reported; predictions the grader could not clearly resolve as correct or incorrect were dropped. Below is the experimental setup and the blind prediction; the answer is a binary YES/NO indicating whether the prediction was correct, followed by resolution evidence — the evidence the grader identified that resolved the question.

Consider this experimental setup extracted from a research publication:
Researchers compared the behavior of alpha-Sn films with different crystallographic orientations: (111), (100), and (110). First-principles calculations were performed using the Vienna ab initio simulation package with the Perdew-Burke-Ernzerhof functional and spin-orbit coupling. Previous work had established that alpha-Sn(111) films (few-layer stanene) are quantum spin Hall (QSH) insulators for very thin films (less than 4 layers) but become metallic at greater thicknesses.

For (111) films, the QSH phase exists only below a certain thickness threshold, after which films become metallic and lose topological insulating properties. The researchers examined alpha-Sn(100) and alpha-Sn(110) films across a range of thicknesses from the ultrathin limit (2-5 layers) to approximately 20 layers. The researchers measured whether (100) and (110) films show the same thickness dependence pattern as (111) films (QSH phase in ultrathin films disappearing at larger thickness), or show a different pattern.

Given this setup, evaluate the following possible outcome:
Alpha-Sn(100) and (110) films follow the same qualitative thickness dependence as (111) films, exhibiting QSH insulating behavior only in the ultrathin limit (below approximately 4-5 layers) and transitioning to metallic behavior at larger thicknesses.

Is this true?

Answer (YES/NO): NO